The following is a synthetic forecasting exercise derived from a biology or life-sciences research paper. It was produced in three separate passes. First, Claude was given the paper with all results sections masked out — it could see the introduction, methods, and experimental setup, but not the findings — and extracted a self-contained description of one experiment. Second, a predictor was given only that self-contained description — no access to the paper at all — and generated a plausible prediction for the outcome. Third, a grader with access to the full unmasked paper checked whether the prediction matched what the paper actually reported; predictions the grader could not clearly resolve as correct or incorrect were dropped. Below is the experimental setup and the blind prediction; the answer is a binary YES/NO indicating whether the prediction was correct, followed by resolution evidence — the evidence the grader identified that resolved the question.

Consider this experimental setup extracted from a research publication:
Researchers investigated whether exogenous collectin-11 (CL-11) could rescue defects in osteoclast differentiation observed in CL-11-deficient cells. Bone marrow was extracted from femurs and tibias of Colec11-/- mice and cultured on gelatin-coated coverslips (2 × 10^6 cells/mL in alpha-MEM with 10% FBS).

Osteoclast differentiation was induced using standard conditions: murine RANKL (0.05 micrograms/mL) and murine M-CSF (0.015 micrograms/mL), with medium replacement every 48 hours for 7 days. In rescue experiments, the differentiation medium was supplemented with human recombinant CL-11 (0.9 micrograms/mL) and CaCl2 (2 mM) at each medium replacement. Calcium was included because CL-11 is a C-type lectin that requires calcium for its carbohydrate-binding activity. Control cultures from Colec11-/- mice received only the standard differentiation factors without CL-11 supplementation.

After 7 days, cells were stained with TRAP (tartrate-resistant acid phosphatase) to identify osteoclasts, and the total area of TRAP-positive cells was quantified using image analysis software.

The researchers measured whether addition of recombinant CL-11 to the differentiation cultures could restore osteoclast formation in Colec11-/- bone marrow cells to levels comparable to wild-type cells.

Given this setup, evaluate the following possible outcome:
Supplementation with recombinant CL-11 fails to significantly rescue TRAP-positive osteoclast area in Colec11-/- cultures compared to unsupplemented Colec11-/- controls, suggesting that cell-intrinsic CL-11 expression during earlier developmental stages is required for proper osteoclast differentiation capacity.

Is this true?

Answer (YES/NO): NO